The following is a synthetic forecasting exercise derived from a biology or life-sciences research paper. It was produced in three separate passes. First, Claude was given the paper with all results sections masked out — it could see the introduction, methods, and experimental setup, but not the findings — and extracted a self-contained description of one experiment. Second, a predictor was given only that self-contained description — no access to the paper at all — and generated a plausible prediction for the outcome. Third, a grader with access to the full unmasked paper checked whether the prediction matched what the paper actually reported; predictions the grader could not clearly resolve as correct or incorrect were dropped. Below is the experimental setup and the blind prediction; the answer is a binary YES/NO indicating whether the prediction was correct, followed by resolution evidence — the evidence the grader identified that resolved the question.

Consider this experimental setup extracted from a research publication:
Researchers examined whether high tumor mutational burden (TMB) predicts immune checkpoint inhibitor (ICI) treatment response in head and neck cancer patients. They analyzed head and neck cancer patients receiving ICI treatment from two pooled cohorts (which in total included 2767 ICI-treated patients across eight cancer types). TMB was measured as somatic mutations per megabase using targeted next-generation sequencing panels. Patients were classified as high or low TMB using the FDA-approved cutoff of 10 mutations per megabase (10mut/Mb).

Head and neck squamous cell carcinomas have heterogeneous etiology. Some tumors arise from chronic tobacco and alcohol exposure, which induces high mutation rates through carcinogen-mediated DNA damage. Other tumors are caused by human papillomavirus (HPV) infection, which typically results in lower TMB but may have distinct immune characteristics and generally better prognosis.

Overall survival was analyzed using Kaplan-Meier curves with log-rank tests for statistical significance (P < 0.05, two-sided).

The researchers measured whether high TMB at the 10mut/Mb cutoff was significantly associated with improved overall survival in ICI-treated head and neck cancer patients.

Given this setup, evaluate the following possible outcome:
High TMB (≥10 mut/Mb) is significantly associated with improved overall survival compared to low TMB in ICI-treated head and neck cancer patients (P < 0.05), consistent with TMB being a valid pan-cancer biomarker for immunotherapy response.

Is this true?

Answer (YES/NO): NO